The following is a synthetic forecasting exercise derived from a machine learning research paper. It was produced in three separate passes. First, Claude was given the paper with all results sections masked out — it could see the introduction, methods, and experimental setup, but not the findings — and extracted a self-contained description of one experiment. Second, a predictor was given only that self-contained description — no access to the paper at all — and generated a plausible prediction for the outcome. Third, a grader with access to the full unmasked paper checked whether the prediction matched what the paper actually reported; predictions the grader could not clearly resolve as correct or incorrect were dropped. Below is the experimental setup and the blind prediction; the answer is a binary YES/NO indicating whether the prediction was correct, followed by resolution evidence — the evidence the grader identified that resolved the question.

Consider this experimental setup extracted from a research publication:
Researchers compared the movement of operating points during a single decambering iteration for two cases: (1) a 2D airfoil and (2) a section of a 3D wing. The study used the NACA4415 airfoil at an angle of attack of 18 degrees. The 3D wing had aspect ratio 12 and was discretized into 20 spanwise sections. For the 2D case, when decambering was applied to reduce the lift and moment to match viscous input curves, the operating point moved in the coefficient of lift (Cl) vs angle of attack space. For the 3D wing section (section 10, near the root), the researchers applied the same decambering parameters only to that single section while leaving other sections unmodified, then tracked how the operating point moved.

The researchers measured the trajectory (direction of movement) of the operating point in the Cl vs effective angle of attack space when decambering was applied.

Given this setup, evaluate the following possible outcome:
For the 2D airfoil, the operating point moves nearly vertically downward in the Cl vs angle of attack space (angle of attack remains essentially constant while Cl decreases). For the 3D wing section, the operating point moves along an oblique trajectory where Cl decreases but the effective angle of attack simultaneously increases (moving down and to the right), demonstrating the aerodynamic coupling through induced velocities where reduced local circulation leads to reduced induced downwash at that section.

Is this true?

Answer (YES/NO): NO